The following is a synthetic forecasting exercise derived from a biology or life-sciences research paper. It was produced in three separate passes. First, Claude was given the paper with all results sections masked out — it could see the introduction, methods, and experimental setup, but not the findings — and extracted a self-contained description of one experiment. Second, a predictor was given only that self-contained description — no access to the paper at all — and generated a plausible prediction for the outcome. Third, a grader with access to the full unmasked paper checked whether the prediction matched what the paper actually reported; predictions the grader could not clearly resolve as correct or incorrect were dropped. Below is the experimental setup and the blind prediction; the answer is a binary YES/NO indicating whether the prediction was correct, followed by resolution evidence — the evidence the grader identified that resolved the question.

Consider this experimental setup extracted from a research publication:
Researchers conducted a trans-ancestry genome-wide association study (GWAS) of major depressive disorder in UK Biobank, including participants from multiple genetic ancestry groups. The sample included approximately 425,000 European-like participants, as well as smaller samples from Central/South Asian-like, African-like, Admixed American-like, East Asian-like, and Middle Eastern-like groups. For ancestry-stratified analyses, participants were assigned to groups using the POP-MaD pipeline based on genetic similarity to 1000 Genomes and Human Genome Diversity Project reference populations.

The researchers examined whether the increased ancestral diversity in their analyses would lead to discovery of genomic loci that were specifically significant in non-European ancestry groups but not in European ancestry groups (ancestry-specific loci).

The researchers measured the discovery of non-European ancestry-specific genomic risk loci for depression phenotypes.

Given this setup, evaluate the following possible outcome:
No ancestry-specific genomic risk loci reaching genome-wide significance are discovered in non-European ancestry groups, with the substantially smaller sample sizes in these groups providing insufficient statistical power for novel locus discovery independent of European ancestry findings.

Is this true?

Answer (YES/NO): YES